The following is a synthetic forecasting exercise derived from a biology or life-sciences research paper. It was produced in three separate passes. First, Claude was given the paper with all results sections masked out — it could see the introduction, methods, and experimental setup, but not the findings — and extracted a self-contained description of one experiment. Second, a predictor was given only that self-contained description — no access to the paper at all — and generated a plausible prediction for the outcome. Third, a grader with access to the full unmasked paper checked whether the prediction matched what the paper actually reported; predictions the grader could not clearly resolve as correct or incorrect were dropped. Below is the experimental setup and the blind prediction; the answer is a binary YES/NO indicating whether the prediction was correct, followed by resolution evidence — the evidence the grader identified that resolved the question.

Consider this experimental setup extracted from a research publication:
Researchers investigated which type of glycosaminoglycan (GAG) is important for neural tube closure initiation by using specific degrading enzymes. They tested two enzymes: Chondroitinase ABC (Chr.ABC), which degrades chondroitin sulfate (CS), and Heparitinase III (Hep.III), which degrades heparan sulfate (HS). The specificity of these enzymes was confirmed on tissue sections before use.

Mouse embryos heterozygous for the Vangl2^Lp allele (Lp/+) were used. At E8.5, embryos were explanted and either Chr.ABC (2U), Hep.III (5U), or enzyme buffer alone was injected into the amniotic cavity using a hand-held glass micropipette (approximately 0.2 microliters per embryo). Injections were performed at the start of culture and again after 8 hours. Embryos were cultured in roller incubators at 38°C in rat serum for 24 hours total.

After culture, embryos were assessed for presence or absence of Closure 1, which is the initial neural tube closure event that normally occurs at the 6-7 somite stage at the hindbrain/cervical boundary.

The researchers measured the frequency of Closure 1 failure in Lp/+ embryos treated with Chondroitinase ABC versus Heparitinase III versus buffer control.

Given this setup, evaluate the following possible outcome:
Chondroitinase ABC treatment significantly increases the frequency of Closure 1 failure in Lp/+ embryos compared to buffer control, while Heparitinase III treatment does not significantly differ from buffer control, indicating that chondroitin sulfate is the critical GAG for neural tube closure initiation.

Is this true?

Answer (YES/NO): NO